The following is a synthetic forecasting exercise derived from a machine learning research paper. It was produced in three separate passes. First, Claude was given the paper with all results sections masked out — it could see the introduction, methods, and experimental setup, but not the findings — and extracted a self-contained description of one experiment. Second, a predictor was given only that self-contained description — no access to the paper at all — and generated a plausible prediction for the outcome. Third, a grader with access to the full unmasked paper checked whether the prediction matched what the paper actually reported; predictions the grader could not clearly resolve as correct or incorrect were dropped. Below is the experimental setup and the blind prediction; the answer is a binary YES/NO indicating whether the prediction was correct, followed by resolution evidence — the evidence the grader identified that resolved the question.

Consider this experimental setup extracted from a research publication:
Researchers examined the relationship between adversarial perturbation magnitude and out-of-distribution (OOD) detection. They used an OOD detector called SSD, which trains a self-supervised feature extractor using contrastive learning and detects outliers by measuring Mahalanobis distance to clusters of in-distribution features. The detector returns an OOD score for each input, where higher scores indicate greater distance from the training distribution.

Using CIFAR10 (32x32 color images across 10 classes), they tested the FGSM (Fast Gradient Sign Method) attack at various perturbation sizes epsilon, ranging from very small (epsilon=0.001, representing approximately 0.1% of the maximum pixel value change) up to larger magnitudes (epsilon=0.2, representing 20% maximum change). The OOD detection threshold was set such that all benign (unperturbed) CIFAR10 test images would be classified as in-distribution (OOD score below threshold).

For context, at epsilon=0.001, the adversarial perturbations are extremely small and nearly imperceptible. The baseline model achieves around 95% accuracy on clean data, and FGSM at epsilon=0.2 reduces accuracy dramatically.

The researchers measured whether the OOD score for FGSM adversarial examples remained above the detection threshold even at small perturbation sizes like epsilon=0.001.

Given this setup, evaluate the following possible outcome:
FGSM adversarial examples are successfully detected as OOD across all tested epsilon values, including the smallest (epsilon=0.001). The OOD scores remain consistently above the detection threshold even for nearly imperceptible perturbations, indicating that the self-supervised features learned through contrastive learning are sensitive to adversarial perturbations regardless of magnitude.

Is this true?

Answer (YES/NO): YES